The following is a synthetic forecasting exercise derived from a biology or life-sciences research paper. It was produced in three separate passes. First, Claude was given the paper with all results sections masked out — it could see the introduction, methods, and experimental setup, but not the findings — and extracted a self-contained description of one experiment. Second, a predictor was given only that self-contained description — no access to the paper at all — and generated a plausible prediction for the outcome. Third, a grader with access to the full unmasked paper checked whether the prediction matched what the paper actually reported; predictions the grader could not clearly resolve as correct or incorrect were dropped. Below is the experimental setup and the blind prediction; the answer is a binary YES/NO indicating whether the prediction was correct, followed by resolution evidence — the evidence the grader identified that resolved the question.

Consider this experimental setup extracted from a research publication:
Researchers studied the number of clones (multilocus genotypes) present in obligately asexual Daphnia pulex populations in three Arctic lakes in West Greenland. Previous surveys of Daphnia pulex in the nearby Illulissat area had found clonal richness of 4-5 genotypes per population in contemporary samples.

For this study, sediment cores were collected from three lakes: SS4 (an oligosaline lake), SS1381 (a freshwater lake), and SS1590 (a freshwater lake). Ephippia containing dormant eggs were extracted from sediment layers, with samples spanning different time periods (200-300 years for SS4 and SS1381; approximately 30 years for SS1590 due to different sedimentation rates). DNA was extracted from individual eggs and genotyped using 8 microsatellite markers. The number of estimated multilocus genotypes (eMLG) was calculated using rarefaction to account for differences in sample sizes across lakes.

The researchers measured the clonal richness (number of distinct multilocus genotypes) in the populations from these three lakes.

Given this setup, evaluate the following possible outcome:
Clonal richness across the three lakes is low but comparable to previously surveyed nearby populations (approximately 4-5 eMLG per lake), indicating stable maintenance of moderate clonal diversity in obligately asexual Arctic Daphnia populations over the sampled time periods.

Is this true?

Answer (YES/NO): NO